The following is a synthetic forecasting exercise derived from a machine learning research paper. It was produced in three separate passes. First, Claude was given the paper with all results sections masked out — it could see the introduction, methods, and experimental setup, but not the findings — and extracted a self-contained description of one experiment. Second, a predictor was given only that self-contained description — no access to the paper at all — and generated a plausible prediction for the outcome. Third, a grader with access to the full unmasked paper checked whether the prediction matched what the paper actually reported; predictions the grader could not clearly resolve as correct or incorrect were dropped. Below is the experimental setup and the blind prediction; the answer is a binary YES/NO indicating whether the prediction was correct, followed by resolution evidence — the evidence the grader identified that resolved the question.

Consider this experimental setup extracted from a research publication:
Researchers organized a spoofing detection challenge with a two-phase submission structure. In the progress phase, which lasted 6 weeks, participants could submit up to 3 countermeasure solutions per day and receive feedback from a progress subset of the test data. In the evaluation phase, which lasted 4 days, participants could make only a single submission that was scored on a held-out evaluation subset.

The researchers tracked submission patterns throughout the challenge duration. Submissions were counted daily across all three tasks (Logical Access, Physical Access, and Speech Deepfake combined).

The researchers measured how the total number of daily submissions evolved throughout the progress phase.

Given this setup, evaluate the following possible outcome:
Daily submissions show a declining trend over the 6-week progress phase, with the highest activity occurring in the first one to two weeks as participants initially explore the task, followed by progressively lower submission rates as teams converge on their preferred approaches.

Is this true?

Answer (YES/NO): NO